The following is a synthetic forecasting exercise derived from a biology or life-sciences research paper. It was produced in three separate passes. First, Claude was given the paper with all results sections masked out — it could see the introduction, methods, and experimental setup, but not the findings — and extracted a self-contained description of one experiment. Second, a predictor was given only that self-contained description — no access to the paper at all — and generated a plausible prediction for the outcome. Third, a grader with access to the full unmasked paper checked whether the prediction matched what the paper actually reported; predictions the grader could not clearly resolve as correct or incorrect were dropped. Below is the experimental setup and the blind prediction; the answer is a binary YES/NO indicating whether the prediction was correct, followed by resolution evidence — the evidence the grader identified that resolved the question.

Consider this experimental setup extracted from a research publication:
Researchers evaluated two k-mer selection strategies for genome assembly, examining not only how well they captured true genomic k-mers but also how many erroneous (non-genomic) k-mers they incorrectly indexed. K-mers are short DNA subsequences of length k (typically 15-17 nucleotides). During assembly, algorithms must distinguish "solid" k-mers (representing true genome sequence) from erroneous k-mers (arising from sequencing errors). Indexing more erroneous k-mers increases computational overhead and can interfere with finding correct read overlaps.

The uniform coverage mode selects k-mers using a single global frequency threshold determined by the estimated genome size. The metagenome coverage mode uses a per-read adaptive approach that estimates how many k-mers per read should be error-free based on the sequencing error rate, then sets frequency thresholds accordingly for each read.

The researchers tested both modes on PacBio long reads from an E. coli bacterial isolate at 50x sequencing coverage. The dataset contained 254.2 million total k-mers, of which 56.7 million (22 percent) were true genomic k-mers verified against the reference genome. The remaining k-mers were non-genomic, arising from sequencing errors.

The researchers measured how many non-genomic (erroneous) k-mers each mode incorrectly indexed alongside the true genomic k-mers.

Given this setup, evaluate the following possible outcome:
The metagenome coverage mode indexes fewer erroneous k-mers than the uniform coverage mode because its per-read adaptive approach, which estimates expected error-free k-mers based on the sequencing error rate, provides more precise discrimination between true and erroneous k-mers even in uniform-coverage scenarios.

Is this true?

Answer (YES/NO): NO